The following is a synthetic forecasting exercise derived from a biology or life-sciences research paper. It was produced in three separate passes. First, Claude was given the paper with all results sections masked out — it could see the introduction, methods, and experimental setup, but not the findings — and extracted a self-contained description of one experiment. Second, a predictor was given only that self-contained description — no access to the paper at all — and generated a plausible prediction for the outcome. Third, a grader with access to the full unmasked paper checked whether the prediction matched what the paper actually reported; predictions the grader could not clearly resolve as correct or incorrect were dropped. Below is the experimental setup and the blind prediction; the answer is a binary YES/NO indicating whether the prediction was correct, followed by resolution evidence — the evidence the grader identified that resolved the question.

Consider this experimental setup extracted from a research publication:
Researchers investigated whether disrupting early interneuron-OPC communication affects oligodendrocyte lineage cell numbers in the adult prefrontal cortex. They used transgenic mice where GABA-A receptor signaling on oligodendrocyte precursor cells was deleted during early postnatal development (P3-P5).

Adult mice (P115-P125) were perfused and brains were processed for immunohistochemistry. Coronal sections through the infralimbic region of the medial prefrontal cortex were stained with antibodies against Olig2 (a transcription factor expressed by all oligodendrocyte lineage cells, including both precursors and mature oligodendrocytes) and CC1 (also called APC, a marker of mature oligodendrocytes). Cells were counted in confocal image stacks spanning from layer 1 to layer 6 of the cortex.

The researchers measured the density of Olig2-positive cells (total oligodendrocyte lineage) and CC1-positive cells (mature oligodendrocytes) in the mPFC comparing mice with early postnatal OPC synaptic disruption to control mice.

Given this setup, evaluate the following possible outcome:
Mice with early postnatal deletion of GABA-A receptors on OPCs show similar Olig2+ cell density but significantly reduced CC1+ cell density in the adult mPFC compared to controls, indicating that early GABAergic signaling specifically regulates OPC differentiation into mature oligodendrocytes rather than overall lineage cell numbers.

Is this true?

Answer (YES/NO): NO